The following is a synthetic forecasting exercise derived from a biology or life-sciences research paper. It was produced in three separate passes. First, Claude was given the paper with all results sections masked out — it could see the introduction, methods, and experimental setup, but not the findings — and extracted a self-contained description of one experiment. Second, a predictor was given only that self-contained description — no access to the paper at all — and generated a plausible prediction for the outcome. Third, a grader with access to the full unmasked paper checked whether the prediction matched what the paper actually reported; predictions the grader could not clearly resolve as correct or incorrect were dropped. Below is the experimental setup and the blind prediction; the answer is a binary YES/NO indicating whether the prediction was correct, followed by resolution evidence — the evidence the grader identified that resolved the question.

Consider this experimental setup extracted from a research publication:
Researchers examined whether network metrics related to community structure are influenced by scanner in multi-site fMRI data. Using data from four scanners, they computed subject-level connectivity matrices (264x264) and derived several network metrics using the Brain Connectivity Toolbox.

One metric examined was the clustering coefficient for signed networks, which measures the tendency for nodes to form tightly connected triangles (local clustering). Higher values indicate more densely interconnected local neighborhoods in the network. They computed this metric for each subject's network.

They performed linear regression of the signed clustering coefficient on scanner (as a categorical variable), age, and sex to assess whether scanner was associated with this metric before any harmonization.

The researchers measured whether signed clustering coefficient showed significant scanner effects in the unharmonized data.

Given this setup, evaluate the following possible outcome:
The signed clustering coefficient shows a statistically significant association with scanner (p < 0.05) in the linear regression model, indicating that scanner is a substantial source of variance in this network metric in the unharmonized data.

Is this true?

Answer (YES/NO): YES